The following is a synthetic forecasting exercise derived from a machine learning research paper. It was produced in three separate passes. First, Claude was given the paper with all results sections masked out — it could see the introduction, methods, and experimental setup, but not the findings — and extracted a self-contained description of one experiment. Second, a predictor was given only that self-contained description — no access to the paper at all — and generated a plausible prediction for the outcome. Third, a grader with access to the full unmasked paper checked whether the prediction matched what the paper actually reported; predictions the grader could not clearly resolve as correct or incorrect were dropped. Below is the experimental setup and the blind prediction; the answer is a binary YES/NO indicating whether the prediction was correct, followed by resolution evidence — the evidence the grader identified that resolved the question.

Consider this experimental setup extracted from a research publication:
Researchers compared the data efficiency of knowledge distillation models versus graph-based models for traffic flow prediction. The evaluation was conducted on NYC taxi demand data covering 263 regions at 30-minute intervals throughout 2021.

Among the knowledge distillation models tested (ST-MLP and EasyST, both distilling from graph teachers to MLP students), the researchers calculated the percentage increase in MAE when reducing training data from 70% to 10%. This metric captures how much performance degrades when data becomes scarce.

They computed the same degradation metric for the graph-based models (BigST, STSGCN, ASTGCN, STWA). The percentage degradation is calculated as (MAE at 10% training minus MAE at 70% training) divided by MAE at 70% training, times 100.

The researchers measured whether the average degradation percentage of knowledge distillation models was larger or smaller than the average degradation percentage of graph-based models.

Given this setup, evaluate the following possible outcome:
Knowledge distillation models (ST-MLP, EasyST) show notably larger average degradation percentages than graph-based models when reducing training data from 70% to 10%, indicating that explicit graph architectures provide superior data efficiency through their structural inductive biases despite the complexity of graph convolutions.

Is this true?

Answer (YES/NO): NO